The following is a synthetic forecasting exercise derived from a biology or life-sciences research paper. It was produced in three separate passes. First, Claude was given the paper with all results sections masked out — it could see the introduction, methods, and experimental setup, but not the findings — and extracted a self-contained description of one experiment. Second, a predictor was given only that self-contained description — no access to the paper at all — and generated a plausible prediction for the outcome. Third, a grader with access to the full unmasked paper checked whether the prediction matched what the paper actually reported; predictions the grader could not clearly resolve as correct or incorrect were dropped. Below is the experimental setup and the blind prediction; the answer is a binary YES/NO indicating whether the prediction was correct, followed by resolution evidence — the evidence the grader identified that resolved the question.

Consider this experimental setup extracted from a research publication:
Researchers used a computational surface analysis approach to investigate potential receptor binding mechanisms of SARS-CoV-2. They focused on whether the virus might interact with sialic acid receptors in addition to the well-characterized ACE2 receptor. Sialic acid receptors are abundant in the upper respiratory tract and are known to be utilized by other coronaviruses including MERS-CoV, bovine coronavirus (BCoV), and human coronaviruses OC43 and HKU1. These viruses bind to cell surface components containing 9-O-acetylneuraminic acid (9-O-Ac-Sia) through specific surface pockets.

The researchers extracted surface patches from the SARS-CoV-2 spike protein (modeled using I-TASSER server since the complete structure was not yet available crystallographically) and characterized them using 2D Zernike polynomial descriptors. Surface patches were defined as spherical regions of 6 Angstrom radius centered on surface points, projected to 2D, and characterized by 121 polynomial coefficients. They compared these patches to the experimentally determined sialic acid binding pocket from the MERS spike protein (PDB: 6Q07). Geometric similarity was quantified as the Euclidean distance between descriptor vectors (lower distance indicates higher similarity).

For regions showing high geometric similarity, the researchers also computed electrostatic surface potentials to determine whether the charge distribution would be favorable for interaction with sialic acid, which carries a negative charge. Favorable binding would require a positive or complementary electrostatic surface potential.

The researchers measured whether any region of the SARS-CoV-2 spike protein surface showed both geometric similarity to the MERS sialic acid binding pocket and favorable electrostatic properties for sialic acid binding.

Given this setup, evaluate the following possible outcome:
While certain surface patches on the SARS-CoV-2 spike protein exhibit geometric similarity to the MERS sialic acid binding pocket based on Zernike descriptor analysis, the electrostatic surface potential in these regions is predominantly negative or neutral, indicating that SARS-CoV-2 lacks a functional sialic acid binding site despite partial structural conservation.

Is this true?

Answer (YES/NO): NO